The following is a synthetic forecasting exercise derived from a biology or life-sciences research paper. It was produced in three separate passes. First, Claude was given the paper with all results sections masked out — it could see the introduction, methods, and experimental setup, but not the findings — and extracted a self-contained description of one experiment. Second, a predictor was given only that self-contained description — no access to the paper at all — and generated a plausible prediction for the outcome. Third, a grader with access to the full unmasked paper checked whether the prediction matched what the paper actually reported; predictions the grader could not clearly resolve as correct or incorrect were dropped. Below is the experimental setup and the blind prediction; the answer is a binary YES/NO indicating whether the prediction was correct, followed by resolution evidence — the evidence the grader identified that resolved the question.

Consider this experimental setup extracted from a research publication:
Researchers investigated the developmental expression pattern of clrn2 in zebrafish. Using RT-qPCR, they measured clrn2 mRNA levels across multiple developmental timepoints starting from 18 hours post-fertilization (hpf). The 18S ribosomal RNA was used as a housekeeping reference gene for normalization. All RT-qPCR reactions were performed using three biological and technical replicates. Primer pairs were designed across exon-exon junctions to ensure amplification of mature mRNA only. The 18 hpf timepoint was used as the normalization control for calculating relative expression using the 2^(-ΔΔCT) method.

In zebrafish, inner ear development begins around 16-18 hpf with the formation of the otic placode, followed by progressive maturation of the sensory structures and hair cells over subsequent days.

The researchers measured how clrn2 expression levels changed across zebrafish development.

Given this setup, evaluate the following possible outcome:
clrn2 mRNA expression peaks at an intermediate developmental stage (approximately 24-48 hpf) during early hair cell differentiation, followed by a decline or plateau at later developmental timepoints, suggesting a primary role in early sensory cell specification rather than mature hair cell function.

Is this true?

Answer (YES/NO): NO